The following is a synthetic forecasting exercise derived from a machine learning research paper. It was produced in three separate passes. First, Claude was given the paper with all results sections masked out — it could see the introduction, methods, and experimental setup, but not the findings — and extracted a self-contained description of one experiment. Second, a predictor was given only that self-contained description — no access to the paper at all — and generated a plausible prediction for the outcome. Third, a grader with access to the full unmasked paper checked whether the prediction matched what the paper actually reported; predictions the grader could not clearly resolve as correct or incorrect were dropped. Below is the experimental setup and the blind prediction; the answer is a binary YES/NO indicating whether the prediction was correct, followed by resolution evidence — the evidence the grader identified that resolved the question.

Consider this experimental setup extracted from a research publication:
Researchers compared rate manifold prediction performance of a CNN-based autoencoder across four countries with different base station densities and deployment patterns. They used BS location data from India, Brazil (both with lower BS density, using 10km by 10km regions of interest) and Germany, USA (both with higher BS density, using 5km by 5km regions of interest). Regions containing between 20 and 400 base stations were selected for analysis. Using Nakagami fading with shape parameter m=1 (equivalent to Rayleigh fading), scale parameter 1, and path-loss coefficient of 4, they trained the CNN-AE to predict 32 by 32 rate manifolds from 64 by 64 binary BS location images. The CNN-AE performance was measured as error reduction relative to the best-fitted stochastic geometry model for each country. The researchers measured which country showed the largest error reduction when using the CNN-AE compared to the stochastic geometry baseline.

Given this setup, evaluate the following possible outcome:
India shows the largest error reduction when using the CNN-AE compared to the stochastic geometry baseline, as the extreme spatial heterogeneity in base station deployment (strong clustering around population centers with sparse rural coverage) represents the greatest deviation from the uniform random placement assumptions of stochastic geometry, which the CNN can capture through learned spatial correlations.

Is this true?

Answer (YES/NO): NO